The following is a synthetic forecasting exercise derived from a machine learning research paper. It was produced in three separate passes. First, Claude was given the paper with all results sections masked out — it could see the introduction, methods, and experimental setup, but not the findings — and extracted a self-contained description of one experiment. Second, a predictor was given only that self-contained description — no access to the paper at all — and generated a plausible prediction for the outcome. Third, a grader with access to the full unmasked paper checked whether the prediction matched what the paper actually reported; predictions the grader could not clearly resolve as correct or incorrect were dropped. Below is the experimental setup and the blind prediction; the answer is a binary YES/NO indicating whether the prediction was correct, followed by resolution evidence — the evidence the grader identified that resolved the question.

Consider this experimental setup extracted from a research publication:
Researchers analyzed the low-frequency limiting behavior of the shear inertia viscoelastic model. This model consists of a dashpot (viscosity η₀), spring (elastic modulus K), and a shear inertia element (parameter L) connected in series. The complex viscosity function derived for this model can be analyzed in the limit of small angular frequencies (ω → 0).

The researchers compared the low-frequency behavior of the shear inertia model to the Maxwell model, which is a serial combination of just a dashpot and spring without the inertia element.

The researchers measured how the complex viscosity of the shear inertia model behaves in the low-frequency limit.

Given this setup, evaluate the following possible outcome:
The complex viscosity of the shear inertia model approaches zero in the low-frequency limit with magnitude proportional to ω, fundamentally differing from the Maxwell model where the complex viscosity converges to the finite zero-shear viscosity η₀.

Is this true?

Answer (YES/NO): NO